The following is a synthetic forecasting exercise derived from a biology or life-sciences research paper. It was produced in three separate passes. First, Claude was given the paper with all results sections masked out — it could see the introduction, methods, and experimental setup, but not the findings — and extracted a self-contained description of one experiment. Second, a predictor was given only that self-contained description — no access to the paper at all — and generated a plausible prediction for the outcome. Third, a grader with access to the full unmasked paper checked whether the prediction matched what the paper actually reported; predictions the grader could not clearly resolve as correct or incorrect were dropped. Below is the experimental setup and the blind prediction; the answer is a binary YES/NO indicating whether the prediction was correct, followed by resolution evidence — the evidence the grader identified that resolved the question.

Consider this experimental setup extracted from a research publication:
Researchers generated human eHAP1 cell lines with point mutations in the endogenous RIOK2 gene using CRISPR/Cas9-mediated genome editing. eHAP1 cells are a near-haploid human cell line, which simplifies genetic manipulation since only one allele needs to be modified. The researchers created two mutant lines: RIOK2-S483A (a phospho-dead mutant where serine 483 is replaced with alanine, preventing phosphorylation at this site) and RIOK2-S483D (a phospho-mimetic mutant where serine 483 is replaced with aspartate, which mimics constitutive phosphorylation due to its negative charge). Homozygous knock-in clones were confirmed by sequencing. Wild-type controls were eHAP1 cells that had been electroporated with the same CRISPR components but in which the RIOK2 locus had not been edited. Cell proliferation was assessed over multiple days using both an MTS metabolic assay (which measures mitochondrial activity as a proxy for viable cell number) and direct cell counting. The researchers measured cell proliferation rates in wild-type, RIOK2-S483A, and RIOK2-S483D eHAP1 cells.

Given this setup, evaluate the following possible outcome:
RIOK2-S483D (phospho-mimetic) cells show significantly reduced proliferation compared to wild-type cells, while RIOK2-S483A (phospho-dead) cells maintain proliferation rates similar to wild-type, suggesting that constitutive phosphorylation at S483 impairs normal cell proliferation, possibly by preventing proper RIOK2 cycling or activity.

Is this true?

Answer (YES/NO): NO